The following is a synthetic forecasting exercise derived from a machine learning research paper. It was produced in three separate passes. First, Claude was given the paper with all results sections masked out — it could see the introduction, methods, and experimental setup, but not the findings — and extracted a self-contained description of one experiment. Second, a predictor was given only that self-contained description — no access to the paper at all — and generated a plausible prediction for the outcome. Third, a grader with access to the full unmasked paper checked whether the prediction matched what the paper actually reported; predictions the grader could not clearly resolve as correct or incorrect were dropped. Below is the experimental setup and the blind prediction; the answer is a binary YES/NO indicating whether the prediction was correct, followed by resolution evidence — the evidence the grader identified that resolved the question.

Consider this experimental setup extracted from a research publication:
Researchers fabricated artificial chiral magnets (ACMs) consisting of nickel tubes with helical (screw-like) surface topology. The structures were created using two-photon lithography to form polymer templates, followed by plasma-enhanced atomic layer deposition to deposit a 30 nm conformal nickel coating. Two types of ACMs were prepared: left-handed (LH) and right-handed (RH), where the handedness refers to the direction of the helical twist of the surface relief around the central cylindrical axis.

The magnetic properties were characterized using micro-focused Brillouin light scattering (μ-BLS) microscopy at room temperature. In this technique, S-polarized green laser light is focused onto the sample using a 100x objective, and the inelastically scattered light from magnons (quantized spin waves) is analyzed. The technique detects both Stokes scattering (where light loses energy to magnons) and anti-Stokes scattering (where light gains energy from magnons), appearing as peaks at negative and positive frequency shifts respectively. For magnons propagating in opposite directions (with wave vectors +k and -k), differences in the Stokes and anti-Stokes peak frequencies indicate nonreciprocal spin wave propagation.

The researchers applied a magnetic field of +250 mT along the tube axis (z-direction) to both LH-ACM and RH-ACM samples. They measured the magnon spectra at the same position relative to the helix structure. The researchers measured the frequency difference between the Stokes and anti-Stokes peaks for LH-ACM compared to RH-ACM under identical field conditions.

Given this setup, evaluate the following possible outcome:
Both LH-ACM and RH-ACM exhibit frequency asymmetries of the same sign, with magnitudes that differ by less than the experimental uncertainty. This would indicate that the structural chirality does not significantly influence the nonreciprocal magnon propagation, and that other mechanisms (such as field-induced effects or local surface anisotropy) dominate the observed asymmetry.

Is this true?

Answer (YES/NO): NO